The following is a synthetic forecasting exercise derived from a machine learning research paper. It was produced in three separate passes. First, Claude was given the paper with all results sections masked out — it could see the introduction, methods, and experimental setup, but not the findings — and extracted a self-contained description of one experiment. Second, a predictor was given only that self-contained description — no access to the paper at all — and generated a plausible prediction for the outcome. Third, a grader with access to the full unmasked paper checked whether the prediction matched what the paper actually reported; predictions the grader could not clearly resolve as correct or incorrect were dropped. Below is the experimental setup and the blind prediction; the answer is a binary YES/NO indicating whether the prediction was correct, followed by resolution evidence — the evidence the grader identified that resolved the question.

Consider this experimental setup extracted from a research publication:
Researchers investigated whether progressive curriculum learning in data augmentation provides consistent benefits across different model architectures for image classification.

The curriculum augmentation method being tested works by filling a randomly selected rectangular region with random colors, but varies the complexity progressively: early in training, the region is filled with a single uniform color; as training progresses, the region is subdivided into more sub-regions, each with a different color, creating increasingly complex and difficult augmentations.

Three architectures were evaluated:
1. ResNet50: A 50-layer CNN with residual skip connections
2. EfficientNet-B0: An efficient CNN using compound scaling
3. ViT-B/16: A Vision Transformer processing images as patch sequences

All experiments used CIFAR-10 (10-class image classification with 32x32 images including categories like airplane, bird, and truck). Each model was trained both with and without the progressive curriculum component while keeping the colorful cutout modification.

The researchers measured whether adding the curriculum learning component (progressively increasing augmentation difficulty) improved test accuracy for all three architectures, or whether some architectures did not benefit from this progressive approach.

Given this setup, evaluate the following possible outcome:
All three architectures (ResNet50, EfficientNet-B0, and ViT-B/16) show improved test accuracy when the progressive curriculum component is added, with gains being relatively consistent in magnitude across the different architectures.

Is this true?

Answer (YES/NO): NO